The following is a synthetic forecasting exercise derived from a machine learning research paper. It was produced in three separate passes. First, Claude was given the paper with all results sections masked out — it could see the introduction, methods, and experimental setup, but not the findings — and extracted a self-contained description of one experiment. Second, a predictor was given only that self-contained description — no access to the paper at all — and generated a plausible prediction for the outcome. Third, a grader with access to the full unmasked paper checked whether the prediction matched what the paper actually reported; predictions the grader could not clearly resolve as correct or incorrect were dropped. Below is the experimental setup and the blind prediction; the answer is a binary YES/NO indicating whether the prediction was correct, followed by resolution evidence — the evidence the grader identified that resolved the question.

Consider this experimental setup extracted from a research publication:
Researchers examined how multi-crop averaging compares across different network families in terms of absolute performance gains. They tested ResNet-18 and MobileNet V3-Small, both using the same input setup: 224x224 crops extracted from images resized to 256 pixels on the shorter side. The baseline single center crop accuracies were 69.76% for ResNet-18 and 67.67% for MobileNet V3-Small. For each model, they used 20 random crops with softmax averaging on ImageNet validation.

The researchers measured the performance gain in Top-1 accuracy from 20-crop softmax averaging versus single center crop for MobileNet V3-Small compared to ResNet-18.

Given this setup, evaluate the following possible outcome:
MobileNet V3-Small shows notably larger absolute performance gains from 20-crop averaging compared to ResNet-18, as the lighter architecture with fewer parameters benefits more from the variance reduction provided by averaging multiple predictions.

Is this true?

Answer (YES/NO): YES